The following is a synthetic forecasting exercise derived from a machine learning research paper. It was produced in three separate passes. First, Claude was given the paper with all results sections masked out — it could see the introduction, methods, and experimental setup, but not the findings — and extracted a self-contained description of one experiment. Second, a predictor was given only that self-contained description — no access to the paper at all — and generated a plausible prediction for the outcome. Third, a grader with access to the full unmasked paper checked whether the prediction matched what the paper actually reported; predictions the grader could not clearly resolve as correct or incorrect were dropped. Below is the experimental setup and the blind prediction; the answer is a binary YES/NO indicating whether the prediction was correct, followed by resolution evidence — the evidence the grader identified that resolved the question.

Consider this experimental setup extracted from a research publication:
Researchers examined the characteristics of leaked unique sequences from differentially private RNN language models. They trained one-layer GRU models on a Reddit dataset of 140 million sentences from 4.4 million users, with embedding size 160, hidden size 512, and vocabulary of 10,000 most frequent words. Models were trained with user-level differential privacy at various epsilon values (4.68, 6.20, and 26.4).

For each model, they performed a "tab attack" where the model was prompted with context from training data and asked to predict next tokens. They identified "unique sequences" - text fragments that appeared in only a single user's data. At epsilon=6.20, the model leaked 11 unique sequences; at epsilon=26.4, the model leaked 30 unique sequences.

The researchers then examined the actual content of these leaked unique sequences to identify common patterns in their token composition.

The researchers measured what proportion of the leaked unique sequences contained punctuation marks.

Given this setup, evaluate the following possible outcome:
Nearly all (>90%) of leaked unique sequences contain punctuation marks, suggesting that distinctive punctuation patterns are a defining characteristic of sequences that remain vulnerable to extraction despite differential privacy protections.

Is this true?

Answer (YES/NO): YES